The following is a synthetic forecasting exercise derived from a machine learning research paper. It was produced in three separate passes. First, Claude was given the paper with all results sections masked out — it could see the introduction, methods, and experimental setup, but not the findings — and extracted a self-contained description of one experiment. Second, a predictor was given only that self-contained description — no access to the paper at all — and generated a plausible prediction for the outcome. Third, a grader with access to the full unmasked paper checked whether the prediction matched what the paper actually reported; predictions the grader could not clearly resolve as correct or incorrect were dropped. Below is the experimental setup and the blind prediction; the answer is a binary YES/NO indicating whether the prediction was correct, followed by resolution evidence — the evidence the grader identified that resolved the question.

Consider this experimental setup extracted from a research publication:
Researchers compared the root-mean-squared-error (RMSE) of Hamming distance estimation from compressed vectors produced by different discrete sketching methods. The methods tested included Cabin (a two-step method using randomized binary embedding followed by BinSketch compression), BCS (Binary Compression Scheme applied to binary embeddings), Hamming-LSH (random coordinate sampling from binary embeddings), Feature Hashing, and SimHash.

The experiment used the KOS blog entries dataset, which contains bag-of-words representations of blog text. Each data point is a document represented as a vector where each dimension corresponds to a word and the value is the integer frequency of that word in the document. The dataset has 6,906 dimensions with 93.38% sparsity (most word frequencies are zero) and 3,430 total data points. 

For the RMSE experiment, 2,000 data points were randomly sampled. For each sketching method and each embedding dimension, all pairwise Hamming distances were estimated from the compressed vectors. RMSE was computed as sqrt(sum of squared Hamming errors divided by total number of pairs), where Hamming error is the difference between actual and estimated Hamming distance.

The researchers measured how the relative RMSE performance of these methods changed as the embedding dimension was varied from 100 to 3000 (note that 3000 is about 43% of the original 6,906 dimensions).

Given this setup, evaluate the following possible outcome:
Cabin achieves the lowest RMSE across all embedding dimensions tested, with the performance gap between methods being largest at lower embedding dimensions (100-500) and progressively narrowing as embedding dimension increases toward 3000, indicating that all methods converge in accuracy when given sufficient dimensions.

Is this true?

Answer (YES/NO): NO